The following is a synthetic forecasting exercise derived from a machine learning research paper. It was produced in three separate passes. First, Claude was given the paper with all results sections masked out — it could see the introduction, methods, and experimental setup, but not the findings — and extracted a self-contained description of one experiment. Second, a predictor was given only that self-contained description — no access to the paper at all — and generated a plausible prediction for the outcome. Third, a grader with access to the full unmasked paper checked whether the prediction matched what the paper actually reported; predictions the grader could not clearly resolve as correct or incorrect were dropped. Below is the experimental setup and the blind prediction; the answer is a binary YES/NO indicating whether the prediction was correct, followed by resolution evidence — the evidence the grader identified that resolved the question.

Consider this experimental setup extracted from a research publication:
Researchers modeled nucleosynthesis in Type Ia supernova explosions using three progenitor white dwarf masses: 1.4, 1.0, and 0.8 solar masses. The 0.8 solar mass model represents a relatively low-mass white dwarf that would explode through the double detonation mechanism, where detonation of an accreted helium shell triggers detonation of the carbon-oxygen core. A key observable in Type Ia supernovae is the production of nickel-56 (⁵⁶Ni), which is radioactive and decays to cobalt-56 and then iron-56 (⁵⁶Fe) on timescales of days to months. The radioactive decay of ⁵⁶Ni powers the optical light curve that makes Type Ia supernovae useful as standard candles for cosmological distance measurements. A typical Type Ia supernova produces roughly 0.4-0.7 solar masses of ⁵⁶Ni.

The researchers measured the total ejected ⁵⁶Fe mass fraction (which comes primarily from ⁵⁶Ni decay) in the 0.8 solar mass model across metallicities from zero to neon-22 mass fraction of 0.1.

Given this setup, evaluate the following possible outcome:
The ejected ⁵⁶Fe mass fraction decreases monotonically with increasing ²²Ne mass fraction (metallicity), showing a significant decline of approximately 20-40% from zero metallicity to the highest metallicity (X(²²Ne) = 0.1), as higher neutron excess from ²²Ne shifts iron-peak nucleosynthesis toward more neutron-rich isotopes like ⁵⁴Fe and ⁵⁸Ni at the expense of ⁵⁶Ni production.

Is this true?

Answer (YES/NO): NO